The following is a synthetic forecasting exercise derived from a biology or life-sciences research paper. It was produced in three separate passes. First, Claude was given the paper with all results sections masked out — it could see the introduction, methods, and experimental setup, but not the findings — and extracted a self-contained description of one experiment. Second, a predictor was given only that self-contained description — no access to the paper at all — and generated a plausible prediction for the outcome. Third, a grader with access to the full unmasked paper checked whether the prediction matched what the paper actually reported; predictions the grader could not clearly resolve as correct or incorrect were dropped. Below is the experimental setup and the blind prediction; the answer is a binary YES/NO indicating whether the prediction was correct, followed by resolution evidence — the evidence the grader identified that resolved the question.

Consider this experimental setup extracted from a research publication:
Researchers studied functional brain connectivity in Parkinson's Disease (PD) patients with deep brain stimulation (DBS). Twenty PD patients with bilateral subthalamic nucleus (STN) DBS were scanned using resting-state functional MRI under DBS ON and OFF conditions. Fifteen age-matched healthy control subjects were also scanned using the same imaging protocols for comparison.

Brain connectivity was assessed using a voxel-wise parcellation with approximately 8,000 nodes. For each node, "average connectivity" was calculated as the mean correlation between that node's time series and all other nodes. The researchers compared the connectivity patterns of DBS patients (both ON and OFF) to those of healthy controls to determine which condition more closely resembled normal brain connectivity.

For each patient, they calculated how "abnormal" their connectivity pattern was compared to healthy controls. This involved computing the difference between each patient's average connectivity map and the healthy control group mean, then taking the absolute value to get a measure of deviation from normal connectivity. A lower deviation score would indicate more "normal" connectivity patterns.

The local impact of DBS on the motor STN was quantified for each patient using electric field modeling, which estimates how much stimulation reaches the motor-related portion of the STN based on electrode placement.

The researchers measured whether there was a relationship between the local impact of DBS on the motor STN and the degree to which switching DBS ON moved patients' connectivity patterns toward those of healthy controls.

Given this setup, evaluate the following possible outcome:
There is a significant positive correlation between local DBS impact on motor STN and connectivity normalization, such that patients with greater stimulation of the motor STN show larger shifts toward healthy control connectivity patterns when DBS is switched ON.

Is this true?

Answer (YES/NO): YES